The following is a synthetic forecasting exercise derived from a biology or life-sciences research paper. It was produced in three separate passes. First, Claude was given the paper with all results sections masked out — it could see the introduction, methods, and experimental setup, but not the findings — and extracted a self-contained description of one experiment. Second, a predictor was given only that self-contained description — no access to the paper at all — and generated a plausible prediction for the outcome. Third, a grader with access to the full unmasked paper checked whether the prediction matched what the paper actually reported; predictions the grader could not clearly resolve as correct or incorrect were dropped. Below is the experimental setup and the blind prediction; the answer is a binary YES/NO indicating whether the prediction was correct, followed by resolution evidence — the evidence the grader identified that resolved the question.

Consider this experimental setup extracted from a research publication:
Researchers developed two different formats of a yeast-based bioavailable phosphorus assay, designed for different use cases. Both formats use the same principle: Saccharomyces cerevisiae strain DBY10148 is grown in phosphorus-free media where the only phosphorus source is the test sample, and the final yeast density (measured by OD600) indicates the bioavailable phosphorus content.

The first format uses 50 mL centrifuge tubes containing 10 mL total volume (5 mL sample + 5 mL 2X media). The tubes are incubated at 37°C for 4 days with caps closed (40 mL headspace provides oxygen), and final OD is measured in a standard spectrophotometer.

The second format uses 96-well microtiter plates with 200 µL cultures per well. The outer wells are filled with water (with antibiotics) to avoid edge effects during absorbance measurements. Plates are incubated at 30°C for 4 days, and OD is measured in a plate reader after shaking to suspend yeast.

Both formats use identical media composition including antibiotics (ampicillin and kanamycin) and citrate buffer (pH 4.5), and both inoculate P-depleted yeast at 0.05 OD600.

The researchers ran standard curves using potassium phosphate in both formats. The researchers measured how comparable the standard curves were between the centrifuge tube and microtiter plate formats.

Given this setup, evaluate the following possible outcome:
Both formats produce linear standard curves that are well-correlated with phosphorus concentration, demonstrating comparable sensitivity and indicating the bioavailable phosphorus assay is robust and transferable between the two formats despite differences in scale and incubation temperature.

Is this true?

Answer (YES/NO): YES